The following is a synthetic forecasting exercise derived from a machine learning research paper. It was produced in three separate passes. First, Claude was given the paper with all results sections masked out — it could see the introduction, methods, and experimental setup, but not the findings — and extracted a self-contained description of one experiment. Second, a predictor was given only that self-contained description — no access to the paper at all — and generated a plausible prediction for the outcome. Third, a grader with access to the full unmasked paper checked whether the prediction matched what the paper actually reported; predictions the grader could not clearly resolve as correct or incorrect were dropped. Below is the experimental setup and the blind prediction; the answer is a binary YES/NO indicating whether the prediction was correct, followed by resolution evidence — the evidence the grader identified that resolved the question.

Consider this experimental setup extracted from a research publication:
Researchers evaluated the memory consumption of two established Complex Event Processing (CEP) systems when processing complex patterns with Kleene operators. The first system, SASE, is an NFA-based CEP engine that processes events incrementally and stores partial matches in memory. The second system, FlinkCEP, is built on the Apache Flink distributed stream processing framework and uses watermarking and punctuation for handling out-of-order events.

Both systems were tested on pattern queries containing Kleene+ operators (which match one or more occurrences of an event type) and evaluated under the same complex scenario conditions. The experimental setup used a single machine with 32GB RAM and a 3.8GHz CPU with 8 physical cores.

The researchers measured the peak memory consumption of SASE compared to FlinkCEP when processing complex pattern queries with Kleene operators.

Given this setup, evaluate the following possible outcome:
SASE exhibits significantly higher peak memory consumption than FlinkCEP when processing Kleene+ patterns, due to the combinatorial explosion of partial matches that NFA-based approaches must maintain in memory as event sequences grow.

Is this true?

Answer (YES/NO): NO